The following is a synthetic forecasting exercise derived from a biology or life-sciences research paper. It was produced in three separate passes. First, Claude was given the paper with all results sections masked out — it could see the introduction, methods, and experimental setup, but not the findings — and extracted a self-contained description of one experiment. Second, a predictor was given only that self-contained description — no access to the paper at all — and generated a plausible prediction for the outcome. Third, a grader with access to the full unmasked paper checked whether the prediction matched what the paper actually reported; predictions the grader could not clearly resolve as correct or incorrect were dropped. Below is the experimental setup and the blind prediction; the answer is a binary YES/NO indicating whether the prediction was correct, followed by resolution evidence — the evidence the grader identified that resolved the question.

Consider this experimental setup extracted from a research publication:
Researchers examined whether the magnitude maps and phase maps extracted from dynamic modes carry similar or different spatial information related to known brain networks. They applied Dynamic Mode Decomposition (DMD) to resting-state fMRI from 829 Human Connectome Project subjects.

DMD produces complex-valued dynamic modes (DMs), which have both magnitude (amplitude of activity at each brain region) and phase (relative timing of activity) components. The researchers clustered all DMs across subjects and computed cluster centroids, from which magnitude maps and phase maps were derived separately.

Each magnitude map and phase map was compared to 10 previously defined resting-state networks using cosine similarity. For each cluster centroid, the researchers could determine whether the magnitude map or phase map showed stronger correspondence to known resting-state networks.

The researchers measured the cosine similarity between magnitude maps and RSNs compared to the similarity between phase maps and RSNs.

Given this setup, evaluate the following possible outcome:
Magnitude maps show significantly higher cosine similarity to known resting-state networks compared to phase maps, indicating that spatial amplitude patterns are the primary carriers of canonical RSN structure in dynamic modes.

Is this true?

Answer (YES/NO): YES